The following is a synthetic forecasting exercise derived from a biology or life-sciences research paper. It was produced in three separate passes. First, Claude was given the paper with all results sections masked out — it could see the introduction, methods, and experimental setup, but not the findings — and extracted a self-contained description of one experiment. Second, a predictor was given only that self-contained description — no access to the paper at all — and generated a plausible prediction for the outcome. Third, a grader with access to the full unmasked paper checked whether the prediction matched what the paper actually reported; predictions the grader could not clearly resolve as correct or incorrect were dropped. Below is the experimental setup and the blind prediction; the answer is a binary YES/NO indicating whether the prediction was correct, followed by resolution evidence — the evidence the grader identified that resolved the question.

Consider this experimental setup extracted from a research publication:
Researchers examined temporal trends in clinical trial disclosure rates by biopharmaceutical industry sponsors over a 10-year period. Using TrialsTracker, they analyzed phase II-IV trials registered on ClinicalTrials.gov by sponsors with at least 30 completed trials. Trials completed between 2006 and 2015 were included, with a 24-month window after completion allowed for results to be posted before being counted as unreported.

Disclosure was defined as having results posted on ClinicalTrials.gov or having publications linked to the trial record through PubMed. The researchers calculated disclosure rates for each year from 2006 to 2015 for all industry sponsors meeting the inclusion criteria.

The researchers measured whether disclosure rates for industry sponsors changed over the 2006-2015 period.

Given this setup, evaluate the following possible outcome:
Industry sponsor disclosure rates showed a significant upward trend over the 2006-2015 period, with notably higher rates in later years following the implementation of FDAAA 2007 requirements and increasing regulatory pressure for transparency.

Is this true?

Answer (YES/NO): NO